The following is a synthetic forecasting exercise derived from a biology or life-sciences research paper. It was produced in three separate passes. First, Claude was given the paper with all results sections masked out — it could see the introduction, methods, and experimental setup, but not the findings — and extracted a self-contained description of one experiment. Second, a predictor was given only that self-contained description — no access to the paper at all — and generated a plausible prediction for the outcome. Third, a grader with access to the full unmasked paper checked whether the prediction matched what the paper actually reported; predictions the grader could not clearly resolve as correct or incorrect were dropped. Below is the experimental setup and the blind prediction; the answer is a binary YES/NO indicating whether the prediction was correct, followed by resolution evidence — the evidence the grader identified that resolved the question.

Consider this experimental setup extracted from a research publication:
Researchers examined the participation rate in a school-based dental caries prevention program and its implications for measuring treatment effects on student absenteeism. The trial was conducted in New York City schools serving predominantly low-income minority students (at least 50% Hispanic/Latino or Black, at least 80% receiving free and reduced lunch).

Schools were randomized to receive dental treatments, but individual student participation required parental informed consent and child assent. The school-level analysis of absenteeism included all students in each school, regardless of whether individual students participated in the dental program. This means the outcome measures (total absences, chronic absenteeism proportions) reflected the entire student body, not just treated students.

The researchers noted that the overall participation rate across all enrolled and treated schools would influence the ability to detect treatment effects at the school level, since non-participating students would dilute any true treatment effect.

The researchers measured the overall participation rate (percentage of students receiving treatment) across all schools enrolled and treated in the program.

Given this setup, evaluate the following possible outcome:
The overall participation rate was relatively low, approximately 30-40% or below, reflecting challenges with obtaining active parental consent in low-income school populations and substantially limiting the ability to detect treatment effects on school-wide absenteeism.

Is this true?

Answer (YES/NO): YES